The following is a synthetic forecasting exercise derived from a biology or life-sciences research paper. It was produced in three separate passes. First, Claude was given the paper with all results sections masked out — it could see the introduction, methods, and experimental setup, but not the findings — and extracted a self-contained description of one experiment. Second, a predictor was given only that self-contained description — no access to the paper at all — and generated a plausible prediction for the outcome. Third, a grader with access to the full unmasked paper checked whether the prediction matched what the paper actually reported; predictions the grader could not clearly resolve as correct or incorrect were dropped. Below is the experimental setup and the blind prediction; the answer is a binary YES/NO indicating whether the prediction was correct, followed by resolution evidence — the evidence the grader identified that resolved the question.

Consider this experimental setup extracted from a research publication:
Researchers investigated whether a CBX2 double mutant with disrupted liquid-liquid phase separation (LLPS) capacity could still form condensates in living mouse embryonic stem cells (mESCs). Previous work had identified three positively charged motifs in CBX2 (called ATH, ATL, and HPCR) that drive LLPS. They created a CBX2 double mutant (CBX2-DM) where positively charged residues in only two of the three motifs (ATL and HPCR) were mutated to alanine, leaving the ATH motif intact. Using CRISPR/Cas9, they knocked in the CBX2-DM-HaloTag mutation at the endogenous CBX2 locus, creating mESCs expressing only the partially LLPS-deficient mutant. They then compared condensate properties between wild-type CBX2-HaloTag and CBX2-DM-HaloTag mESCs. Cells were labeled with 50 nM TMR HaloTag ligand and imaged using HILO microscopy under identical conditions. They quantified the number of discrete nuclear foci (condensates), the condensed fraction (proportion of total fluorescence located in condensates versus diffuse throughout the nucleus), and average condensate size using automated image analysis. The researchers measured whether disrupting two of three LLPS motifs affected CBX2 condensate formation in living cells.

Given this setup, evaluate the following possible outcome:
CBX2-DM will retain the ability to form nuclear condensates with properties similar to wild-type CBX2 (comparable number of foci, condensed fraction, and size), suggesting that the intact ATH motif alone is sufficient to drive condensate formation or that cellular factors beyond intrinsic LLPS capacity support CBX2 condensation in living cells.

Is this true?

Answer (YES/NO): NO